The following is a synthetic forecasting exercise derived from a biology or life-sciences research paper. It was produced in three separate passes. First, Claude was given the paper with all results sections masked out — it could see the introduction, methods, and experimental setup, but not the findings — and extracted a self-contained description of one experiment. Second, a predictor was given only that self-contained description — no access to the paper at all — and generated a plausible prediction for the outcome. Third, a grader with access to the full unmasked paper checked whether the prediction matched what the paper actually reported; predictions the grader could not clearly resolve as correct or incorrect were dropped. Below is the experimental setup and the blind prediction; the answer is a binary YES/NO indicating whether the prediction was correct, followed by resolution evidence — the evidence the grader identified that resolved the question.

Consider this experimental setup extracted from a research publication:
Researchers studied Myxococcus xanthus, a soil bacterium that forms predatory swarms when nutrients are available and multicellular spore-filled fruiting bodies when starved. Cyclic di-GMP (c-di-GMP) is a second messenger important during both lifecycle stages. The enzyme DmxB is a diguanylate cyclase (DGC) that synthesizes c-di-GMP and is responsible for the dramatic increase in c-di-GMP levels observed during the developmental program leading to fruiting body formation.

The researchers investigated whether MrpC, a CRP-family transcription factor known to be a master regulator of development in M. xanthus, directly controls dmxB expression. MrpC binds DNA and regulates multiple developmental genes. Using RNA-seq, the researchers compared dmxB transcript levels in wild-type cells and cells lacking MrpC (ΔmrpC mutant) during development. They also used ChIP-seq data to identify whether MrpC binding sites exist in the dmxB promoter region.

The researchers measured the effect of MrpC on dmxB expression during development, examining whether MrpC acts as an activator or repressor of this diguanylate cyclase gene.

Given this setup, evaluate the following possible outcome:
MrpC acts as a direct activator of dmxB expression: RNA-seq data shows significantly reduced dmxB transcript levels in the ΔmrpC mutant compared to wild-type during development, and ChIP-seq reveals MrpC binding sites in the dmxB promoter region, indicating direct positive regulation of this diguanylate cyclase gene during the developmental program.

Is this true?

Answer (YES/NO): NO